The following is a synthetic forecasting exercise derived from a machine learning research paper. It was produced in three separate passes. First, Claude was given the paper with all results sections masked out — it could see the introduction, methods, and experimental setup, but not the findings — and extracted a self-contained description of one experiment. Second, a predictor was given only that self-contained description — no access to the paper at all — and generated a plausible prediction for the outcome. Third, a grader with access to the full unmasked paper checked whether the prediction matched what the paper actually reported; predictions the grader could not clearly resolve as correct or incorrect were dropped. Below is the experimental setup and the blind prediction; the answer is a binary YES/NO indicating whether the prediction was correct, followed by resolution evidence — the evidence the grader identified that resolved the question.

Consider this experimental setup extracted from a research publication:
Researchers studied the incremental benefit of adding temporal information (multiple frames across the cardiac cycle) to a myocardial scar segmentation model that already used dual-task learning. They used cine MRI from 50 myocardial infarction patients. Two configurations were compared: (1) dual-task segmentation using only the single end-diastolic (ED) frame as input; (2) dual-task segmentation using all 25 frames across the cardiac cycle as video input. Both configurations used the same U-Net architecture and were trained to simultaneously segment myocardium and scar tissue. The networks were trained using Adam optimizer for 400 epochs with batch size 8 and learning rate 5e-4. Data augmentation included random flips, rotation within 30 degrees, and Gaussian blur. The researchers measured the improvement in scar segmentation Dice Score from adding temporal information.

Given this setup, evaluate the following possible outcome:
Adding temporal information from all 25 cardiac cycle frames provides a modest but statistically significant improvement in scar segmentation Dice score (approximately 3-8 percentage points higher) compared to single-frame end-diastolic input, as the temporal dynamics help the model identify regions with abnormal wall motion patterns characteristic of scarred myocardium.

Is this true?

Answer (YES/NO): YES